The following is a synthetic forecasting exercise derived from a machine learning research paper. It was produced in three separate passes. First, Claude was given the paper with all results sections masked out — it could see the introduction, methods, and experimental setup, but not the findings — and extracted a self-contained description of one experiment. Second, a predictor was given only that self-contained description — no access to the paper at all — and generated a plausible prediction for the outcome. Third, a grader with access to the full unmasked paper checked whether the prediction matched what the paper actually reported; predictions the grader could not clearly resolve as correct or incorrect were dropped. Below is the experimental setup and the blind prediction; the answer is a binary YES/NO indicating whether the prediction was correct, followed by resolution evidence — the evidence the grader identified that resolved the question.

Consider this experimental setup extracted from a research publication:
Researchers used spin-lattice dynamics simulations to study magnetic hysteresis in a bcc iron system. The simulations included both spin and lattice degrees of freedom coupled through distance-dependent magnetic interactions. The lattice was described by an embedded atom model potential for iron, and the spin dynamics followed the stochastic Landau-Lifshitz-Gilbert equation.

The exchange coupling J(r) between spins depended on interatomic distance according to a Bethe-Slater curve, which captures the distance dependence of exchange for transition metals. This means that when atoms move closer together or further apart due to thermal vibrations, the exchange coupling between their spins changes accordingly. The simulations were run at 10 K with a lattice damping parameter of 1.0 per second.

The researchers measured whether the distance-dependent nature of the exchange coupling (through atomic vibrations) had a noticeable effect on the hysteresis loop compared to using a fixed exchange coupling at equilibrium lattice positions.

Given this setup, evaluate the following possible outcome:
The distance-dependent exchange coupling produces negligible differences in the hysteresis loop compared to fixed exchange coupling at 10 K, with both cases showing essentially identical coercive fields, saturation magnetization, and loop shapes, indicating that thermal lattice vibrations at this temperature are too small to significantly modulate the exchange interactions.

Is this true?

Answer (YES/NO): NO